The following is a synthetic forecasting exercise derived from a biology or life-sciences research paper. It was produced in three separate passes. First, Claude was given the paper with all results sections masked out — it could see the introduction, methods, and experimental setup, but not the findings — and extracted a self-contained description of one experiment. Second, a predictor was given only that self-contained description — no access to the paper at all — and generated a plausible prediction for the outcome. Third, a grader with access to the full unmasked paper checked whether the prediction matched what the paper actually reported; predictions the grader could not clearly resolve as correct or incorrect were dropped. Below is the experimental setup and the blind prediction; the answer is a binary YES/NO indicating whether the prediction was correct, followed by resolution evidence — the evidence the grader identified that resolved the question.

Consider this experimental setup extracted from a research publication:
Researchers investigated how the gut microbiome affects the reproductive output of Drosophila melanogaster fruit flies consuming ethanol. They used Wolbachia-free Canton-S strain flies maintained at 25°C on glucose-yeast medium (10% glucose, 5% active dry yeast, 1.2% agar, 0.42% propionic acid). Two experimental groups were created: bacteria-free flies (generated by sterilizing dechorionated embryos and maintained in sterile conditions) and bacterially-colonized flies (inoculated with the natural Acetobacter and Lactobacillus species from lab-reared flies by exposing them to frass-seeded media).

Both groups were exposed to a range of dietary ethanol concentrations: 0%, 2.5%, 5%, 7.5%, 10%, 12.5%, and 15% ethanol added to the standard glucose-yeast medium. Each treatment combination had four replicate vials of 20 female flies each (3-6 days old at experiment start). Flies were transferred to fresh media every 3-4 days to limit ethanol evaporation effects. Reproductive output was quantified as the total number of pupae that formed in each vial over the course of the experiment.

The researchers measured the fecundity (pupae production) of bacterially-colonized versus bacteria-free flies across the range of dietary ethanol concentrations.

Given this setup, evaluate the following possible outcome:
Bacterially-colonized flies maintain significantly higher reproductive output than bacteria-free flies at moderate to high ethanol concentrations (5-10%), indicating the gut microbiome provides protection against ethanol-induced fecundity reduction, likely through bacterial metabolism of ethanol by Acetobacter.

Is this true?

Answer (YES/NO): YES